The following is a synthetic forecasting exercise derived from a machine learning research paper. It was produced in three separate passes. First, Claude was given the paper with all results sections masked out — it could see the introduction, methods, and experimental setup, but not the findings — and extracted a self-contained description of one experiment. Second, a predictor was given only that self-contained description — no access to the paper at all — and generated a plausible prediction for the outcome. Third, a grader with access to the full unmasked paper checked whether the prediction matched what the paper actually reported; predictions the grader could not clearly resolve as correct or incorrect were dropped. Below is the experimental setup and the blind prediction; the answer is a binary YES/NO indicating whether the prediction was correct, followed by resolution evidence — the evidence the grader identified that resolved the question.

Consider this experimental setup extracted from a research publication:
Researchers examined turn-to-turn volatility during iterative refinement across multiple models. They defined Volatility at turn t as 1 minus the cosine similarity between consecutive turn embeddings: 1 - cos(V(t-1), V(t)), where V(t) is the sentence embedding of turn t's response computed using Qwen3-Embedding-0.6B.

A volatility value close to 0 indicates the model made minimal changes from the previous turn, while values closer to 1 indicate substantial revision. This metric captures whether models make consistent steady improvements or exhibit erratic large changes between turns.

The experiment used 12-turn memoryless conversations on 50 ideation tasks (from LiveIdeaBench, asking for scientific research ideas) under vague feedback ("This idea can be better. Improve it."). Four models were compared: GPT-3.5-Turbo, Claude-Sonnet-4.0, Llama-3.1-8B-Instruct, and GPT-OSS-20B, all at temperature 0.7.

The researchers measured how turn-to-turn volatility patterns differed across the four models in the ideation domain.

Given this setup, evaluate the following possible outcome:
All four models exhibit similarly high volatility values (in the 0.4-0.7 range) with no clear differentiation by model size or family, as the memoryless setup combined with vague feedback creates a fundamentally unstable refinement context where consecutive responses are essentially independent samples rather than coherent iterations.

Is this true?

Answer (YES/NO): NO